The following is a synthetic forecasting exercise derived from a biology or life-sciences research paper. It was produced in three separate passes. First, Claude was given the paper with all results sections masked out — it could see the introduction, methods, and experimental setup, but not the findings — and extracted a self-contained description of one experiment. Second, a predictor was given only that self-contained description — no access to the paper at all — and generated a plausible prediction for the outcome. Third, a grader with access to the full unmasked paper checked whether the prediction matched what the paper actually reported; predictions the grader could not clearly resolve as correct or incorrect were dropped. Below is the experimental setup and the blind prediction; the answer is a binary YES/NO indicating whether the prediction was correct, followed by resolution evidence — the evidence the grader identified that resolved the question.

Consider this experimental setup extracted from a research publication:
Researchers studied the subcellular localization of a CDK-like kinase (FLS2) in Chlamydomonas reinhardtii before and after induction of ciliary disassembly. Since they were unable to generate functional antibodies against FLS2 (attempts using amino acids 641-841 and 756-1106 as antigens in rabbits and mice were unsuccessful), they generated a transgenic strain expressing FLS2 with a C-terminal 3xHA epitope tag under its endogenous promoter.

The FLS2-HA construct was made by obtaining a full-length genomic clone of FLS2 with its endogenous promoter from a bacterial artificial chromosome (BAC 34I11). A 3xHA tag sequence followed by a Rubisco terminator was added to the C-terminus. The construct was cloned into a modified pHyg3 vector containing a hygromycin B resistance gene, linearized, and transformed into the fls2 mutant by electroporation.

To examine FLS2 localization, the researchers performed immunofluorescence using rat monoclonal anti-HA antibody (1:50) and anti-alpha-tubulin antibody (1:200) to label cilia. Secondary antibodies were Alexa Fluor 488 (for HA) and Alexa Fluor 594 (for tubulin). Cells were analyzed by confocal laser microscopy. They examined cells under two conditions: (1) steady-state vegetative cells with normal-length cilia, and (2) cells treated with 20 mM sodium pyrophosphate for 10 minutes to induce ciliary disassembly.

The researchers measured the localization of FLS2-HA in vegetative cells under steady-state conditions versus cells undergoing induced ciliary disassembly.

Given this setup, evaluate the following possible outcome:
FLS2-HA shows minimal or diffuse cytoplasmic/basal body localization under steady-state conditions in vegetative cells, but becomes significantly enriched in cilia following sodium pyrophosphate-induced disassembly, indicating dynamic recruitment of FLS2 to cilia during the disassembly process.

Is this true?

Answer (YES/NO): YES